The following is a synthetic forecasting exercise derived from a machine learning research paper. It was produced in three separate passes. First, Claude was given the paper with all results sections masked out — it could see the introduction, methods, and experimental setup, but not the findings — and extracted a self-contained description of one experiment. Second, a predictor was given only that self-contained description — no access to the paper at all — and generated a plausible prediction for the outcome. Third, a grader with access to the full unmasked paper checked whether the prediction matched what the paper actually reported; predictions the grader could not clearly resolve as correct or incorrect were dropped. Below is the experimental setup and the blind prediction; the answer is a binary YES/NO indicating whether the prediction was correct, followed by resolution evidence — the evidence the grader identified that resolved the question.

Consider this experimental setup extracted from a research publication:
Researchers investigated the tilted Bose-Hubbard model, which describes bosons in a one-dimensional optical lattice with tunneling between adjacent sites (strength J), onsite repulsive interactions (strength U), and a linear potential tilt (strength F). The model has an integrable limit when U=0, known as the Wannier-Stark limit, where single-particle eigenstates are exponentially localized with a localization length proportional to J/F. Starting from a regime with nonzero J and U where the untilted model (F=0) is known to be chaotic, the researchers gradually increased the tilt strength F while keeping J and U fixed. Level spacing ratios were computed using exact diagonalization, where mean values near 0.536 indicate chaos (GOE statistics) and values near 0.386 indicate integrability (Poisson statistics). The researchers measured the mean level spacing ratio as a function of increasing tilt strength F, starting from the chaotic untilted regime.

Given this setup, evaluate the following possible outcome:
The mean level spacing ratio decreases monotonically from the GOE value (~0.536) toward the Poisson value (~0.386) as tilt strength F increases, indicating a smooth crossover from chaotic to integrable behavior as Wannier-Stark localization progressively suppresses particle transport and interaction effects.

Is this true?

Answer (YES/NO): NO